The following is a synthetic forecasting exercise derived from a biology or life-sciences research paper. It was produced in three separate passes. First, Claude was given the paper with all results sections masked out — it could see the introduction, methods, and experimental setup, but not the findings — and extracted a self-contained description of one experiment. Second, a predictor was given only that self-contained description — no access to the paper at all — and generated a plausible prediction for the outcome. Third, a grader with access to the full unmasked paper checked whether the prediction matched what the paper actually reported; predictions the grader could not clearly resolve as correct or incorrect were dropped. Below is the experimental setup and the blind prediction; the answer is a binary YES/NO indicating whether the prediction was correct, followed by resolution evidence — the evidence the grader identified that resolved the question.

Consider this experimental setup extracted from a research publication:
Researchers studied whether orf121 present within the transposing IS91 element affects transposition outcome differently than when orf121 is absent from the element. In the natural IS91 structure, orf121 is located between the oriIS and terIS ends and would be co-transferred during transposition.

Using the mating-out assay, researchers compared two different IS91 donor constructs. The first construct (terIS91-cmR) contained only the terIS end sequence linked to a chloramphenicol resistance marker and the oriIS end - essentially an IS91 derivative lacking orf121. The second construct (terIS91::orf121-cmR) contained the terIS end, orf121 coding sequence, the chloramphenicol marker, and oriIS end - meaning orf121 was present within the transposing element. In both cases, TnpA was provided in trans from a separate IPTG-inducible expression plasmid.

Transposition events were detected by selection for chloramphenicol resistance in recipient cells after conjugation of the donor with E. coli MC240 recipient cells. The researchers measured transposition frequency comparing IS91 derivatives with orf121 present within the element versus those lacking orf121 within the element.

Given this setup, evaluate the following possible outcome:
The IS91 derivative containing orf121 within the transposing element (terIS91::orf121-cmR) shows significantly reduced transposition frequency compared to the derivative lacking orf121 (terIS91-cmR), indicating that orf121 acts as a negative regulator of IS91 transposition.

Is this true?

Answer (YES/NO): NO